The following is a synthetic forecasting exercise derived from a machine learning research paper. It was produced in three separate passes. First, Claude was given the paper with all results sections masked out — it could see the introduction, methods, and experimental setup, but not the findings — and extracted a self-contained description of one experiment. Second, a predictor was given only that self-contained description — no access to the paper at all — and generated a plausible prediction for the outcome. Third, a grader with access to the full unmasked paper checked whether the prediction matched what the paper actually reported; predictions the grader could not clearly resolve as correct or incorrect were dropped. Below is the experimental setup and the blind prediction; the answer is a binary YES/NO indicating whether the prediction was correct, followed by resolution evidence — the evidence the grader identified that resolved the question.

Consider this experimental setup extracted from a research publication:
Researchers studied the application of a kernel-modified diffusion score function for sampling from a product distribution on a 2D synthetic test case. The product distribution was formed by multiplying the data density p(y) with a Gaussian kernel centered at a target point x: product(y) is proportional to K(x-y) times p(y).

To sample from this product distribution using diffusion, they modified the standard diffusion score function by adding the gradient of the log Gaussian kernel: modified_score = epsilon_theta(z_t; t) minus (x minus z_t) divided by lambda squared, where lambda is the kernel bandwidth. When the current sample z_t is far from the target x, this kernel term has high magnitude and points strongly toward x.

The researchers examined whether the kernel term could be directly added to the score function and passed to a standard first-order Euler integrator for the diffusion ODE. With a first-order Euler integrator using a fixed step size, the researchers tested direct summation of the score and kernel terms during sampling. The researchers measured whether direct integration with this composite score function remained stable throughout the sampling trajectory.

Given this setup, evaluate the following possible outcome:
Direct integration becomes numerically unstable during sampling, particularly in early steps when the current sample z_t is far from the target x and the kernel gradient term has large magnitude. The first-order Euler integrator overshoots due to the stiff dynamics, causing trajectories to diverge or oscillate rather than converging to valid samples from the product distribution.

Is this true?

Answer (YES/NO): YES